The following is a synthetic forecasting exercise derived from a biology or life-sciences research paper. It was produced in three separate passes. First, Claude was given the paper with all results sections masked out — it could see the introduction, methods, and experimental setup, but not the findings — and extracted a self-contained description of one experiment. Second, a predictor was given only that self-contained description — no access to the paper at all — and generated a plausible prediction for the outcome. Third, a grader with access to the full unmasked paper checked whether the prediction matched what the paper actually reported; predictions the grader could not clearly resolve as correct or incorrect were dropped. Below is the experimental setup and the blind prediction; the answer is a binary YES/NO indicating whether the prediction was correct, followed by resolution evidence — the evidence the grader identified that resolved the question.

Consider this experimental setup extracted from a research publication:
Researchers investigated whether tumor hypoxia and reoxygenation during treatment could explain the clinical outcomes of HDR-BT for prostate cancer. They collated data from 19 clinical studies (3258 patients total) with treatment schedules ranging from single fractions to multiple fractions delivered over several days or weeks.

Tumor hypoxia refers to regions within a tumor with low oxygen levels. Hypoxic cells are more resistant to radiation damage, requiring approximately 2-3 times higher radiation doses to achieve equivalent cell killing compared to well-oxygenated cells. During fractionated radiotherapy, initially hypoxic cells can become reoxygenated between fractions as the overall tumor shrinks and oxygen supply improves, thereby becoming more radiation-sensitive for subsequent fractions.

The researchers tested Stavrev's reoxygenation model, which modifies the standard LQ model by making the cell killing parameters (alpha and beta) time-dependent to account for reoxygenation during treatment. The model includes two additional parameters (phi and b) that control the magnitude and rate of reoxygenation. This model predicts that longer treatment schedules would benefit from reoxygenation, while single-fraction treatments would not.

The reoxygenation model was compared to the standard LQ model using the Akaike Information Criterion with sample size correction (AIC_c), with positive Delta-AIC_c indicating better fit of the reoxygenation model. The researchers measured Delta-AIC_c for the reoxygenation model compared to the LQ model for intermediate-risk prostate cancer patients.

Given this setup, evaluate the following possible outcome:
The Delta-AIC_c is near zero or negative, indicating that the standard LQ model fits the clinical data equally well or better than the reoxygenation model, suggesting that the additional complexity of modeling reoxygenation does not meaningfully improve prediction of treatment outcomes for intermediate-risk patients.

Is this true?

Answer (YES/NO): YES